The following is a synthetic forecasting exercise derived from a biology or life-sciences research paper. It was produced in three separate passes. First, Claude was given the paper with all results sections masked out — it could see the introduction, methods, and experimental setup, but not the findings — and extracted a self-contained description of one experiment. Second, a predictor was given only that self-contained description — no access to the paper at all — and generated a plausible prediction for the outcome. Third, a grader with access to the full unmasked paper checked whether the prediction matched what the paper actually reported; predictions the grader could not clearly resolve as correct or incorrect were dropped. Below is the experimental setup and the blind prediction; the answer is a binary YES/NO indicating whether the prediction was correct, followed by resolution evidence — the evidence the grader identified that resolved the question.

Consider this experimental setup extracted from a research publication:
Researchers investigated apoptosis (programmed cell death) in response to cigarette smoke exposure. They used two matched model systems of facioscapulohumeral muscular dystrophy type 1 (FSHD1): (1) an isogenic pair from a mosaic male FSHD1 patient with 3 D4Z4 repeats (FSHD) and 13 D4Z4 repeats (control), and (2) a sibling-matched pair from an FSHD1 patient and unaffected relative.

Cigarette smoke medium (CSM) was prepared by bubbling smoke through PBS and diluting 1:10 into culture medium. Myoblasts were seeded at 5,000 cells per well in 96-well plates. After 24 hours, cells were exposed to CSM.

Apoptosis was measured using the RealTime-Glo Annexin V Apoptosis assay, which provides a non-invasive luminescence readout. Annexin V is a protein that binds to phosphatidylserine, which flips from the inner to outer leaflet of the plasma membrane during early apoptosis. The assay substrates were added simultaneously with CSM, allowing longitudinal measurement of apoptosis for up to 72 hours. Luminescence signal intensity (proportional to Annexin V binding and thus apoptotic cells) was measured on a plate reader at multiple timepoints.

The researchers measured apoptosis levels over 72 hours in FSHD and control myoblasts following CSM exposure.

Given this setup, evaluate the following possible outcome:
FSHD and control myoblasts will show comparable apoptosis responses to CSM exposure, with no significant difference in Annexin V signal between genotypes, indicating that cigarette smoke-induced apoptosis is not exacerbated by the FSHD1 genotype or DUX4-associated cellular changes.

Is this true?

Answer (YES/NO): NO